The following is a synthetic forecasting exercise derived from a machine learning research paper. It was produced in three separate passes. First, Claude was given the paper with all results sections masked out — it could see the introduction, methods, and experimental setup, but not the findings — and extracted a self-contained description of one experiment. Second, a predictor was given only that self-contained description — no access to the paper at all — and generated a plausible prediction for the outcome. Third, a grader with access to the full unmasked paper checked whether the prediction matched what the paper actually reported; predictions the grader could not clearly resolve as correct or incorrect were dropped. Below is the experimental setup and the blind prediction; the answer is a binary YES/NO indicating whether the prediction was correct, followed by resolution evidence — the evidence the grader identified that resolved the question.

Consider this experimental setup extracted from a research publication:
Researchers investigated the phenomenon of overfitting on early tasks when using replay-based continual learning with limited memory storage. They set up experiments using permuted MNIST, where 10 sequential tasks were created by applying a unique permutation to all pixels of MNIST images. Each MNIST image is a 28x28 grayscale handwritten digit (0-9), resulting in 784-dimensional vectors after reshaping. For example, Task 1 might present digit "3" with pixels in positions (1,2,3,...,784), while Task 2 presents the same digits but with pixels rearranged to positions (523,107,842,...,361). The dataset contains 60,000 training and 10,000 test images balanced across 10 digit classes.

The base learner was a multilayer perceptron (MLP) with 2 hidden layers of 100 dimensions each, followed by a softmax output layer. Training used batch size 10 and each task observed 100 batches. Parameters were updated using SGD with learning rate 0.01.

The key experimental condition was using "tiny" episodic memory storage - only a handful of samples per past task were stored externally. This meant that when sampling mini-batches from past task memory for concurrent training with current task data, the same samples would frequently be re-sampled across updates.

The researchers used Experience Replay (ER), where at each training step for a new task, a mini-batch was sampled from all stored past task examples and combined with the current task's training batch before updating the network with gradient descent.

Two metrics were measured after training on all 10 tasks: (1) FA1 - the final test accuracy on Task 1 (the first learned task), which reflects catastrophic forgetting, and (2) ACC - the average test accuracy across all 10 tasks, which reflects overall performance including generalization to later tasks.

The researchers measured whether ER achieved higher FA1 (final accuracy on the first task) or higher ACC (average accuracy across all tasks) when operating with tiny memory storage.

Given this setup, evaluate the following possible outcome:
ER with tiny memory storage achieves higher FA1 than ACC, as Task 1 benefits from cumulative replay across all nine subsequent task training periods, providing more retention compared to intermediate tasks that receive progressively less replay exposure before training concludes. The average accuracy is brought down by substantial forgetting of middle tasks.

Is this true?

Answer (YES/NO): YES